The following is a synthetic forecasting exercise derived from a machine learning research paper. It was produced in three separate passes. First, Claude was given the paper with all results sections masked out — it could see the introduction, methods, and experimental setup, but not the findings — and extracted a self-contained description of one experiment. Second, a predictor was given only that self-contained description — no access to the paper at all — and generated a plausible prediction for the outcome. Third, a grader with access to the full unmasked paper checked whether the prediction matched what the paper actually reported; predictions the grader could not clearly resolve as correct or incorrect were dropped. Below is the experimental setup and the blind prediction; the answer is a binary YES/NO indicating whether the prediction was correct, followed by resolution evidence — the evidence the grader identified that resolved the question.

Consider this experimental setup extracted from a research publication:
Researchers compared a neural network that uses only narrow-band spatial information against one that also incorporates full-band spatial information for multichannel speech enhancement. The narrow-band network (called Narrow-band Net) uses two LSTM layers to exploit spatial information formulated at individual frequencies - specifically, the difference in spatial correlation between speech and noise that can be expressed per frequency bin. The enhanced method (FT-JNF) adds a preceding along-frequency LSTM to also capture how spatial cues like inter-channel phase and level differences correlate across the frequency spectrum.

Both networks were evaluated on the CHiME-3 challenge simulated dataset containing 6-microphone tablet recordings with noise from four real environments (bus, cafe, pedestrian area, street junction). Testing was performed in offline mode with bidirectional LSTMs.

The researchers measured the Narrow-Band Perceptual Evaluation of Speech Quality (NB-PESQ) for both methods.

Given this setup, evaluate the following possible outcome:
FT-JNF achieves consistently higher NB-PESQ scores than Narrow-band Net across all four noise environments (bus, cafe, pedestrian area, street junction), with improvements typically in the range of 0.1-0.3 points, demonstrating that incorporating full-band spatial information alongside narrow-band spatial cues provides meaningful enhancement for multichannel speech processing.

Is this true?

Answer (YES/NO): NO